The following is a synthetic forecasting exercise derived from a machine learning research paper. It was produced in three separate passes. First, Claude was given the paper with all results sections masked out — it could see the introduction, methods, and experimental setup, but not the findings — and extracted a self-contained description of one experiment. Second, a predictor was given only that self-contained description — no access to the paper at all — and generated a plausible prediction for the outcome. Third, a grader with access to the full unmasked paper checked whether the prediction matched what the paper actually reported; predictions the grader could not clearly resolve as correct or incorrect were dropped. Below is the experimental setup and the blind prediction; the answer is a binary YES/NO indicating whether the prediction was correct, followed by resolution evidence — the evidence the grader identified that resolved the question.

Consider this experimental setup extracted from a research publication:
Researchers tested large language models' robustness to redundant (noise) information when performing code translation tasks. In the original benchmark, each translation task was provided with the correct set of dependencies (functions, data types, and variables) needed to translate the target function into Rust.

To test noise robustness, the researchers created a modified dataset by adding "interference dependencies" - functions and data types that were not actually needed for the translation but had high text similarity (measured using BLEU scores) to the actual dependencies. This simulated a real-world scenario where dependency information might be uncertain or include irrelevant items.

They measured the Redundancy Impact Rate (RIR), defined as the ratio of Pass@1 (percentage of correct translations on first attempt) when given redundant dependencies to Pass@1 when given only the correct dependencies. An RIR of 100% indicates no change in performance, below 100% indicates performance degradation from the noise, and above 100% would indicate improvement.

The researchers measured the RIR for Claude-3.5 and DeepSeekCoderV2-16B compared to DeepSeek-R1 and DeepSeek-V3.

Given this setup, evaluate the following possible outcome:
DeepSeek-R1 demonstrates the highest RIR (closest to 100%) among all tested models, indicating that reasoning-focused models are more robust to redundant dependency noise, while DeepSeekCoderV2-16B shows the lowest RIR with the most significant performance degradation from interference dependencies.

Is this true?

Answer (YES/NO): NO